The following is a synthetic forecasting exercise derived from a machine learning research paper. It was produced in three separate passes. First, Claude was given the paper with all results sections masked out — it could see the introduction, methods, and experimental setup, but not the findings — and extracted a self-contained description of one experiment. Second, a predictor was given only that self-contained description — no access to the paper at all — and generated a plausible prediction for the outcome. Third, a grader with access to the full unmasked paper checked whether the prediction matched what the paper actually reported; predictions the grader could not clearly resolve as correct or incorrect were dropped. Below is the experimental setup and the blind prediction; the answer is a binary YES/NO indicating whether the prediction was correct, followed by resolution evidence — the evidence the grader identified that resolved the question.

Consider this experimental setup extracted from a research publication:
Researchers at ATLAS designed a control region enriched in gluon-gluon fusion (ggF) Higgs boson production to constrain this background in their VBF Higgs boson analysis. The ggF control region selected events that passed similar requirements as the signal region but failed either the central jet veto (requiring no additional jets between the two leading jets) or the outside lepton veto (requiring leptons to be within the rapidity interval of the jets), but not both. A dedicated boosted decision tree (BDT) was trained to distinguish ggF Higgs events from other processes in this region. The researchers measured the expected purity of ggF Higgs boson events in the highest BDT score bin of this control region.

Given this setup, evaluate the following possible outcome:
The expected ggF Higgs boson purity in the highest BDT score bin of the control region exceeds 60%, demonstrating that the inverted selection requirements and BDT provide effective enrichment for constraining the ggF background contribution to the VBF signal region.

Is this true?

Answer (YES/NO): NO